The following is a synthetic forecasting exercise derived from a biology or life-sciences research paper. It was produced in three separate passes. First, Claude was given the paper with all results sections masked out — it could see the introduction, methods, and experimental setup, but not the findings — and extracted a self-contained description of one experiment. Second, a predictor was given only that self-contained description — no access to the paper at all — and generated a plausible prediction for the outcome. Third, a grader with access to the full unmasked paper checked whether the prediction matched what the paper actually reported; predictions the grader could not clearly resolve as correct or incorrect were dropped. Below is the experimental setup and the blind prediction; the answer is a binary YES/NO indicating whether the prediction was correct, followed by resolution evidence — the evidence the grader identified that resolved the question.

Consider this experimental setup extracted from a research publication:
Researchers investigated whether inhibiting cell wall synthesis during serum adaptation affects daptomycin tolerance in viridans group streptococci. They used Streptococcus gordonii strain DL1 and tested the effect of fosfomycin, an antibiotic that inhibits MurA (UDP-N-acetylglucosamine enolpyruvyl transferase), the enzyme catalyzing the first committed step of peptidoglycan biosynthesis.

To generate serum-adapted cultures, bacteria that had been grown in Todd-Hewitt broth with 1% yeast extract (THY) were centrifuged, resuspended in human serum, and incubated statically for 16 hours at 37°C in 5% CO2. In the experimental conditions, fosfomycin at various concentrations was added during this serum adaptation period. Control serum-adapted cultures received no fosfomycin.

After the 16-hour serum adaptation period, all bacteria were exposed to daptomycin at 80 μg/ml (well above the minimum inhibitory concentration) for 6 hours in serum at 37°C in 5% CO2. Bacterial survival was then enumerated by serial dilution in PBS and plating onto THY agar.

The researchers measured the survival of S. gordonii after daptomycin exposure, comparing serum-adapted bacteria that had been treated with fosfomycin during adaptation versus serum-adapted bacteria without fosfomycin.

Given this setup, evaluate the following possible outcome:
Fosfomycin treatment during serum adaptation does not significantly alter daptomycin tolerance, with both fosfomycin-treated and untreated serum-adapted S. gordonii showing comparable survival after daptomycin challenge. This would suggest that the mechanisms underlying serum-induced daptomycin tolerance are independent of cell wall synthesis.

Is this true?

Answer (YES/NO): NO